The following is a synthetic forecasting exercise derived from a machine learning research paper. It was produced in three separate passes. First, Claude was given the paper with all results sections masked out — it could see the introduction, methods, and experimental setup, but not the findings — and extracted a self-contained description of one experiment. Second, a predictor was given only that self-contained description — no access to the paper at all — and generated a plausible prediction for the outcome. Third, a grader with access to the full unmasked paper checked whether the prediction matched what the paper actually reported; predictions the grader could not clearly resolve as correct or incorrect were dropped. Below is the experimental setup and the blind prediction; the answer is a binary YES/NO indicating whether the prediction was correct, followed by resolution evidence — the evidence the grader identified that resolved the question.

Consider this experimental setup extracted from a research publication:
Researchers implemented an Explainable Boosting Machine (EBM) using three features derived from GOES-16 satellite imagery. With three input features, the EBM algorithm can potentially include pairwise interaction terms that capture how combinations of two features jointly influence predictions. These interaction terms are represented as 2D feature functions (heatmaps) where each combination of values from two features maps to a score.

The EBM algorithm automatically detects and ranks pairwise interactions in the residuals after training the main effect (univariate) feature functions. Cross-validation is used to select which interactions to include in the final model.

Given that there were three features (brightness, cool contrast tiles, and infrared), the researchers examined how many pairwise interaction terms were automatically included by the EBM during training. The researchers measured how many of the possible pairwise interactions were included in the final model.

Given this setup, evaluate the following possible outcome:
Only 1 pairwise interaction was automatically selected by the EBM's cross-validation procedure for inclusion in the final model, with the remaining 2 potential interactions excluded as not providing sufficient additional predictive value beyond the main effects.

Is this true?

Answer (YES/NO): NO